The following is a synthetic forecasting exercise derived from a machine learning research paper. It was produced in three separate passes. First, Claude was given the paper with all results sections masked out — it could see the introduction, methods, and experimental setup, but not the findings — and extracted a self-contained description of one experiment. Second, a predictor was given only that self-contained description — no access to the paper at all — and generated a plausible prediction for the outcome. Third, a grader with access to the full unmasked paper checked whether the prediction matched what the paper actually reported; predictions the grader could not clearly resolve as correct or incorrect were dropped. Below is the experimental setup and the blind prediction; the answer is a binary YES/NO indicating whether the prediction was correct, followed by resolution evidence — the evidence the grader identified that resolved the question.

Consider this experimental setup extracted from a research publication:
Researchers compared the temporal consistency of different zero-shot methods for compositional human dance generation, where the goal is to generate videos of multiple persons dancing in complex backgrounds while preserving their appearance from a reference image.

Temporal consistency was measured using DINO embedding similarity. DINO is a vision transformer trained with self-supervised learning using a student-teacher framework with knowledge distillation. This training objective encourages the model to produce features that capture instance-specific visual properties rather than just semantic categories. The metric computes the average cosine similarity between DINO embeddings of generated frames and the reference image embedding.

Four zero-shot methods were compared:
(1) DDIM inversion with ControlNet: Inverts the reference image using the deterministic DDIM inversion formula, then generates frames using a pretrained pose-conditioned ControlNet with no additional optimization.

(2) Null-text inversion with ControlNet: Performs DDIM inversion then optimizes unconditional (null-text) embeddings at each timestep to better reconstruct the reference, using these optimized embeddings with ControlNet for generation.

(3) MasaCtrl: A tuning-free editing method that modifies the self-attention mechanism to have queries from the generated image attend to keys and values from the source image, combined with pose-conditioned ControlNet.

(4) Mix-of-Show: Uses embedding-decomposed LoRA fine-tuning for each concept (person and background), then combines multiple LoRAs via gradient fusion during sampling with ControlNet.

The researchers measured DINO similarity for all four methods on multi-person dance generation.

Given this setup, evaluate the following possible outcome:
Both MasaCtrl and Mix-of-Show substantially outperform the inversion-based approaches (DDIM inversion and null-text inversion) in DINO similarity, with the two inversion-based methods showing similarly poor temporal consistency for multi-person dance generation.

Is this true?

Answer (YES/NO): NO